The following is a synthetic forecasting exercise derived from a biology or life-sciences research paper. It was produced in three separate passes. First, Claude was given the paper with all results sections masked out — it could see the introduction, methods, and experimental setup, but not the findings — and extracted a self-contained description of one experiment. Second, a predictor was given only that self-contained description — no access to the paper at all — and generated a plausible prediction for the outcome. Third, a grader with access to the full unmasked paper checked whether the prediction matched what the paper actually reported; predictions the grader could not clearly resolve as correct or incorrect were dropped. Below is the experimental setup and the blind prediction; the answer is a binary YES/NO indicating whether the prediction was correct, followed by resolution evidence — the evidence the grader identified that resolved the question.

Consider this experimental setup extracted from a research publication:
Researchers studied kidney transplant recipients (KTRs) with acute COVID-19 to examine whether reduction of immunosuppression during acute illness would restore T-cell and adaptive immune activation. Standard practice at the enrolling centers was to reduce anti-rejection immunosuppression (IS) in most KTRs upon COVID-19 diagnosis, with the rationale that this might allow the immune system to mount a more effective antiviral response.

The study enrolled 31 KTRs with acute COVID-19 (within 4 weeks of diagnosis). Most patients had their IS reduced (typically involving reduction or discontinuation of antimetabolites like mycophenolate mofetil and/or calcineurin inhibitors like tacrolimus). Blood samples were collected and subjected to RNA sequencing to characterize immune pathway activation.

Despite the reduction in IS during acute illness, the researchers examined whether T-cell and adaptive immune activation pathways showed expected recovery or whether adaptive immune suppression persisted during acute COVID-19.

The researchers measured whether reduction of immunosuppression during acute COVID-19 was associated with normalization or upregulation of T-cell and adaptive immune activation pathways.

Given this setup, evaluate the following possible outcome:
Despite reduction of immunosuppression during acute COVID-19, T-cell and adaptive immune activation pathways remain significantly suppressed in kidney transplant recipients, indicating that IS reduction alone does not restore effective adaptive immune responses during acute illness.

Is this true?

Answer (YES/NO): YES